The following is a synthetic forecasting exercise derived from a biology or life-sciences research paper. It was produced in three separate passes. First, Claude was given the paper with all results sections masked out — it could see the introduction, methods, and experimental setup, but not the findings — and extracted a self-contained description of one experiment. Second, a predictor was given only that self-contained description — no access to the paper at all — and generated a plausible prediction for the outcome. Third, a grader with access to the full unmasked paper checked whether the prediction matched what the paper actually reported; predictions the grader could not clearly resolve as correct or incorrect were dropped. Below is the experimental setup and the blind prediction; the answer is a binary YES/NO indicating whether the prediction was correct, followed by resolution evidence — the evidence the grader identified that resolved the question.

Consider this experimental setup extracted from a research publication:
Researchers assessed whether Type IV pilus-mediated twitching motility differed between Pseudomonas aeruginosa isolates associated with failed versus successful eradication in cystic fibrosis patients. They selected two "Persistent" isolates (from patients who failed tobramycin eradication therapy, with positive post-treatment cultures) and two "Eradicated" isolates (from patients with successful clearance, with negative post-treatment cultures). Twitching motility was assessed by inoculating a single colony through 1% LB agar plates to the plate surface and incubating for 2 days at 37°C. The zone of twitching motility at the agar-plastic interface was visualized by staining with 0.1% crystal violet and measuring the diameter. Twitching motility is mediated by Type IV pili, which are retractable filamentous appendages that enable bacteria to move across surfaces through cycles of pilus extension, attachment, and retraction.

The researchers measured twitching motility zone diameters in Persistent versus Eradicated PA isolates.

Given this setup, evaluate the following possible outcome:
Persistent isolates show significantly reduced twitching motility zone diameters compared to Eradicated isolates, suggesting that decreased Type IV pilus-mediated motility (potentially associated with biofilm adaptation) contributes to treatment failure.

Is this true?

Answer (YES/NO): YES